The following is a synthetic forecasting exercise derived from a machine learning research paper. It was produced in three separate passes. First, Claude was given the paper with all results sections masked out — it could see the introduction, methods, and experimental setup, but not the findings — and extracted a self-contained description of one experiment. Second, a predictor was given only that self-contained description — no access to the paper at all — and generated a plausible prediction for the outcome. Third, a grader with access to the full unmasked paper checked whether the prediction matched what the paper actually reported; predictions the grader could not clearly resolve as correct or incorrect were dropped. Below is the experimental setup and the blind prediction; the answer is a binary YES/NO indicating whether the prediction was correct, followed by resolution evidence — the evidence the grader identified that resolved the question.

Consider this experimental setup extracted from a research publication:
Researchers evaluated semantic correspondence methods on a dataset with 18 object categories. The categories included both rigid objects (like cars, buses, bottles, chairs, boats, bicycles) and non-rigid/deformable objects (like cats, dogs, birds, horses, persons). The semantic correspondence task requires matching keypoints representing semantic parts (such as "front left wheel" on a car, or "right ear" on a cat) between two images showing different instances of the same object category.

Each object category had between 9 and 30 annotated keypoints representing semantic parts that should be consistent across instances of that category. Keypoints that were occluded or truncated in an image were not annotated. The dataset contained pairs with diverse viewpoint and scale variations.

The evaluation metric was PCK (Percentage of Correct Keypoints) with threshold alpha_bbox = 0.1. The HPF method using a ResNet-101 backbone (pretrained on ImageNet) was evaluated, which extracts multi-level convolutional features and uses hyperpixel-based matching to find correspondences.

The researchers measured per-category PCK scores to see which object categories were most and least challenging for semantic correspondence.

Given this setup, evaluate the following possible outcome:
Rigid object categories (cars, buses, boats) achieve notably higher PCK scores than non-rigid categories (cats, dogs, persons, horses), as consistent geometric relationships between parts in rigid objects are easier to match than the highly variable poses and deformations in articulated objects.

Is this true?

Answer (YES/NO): NO